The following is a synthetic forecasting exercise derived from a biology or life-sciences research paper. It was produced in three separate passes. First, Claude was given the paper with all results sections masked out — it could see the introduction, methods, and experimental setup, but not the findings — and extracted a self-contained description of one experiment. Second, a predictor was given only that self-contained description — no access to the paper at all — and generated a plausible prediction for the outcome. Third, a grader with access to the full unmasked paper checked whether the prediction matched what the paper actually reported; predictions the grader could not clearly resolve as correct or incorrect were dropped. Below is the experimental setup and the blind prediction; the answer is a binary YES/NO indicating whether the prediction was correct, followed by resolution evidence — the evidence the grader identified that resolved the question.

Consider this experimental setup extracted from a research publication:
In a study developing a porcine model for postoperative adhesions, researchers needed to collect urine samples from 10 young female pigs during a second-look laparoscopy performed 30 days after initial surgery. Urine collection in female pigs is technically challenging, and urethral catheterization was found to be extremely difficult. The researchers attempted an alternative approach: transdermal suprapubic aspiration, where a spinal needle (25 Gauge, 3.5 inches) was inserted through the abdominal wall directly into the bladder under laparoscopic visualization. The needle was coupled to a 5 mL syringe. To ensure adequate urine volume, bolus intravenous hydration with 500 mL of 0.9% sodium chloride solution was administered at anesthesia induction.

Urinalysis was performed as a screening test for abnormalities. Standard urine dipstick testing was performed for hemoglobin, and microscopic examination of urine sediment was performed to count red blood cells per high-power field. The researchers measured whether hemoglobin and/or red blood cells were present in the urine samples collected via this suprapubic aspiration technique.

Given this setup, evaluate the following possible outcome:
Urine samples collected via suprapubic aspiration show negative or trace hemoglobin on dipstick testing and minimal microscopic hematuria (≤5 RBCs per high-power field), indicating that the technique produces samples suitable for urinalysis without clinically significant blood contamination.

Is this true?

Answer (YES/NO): YES